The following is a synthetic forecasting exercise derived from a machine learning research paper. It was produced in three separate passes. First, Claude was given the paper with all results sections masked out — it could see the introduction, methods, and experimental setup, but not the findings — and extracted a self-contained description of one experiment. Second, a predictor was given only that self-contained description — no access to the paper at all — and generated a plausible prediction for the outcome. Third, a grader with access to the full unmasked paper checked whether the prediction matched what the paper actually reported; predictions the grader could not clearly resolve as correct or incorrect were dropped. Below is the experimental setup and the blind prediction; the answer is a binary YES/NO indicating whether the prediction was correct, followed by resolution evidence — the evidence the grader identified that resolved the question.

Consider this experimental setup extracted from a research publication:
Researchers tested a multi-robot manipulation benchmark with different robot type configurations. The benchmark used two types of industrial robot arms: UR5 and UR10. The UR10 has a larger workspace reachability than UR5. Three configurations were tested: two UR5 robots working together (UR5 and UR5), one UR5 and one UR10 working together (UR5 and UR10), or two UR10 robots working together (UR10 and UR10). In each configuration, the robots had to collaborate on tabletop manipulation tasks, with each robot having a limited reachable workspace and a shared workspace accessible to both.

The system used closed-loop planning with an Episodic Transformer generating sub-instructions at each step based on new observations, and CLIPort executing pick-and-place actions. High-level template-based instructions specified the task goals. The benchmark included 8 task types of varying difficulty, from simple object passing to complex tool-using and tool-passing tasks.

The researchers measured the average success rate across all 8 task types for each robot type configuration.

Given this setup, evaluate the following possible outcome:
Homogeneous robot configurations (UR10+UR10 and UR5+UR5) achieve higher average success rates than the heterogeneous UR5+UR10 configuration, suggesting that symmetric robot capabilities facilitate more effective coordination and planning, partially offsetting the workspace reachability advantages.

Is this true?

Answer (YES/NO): NO